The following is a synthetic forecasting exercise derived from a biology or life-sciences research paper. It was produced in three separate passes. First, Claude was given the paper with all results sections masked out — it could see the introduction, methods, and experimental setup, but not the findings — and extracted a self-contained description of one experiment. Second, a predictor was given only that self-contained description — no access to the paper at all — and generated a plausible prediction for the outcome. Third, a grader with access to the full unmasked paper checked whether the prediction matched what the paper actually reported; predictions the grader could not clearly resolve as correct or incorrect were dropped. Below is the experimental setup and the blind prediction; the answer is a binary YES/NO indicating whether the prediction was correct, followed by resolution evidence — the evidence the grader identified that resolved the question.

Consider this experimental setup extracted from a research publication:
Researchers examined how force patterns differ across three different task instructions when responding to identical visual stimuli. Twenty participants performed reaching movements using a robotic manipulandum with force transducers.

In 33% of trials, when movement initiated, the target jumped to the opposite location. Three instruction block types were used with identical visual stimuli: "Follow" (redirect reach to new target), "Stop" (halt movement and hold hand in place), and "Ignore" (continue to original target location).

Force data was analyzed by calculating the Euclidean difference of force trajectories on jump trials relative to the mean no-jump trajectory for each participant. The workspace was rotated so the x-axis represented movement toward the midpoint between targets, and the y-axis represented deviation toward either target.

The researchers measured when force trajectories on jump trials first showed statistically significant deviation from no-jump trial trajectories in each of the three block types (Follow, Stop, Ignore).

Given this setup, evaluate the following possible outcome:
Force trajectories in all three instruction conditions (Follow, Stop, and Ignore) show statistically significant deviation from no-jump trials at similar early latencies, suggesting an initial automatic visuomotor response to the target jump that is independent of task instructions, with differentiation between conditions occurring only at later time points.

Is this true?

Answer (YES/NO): NO